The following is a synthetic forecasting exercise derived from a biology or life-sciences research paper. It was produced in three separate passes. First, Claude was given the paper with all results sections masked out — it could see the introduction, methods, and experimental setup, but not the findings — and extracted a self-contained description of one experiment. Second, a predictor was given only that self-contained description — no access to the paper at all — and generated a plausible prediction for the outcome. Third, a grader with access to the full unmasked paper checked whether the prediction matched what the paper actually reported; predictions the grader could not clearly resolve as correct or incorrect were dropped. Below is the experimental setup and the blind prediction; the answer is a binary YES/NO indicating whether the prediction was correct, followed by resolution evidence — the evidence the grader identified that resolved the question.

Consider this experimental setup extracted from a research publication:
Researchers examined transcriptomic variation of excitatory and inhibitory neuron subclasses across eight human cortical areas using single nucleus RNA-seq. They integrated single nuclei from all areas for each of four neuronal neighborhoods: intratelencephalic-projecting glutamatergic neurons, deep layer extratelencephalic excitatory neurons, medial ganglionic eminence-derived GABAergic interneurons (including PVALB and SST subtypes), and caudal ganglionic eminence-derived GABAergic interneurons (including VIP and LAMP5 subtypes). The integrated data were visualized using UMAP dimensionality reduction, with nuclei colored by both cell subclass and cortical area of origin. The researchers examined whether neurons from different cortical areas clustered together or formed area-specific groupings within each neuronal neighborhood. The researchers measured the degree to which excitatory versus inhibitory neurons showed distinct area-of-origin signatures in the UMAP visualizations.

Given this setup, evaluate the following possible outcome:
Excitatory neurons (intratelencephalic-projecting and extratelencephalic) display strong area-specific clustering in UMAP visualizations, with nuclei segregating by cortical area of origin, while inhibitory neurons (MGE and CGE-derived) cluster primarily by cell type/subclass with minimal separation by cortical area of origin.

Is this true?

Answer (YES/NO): YES